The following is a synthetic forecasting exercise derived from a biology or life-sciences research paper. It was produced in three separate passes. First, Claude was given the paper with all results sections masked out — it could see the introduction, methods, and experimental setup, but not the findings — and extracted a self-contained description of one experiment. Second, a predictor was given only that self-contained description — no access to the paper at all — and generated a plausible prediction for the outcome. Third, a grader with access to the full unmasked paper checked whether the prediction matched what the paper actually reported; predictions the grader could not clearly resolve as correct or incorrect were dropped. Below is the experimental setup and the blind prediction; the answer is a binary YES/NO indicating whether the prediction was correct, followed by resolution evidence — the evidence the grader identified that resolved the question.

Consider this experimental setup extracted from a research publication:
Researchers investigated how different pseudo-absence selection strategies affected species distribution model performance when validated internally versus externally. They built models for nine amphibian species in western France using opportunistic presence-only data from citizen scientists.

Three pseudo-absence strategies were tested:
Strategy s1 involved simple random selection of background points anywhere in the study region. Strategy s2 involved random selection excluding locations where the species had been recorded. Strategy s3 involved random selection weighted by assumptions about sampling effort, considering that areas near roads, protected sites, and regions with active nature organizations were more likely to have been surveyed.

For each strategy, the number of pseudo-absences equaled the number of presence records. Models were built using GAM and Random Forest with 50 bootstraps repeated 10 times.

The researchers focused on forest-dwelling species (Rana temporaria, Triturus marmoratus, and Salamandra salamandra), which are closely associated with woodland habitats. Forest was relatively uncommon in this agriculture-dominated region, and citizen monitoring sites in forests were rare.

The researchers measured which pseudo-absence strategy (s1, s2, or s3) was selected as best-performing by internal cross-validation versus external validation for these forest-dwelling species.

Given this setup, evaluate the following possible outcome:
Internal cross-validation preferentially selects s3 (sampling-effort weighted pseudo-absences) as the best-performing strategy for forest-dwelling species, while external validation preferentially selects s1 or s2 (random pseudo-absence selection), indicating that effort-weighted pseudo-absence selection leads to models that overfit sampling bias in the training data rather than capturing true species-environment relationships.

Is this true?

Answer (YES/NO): NO